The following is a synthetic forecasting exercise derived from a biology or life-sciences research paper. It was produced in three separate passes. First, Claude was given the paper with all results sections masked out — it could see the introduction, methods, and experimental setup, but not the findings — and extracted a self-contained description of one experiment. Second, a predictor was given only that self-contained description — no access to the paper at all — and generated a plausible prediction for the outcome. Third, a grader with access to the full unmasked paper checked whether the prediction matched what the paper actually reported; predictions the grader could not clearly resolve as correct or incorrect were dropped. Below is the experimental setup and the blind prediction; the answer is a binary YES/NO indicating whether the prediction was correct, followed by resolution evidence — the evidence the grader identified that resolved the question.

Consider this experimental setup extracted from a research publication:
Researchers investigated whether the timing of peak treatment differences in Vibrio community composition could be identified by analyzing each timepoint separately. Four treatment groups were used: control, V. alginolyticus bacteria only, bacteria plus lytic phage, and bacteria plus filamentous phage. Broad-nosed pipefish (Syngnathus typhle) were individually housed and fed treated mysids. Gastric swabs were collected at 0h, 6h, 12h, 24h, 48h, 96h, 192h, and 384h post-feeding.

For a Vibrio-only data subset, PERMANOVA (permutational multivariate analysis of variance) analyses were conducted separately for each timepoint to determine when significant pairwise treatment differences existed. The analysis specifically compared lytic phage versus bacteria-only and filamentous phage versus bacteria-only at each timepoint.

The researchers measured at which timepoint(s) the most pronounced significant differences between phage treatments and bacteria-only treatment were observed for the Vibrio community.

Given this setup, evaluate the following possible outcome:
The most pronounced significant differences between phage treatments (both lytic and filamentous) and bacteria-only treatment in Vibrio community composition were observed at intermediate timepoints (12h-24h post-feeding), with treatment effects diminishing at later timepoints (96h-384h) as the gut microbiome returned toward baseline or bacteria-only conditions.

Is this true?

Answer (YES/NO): NO